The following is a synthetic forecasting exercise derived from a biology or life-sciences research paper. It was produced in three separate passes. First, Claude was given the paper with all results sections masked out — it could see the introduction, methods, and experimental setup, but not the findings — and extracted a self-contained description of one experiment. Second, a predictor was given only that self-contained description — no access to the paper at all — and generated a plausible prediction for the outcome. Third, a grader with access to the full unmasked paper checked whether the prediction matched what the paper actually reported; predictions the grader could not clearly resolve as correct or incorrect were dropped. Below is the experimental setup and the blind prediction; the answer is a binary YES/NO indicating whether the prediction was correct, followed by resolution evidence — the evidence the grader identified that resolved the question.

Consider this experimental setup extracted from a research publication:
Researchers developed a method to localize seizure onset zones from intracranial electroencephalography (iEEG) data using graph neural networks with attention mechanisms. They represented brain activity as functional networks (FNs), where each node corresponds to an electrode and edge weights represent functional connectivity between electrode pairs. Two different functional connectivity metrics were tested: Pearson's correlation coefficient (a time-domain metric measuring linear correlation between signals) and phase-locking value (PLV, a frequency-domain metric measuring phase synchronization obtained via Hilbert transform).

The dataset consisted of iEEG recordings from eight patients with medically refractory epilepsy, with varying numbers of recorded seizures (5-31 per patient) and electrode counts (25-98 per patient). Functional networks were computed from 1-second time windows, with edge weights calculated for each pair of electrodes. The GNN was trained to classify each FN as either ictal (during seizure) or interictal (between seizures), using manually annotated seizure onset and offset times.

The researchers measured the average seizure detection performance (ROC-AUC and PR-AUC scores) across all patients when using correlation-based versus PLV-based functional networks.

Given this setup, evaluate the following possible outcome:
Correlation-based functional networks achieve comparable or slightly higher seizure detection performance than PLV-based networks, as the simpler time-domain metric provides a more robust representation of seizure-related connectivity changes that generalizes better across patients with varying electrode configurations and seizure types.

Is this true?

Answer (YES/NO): NO